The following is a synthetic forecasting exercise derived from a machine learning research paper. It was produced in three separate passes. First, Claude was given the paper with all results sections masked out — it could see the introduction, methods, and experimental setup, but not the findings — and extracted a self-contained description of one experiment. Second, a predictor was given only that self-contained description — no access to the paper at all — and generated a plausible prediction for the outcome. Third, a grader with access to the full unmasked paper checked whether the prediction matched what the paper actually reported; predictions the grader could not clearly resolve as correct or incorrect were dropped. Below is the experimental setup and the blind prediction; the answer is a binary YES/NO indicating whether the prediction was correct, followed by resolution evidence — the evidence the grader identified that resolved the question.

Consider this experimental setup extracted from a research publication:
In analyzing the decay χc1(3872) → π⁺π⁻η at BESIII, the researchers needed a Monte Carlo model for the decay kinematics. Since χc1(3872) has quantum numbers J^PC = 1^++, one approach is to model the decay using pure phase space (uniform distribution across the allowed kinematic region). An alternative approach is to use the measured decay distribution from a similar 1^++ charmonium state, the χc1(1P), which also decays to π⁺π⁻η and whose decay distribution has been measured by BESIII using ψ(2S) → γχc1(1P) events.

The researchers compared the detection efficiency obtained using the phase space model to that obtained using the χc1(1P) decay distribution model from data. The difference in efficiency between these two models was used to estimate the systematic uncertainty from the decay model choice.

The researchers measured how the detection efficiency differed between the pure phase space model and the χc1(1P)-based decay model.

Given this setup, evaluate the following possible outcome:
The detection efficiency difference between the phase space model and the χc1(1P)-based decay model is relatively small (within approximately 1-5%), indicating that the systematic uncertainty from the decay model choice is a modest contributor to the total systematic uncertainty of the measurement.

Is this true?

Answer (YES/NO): NO